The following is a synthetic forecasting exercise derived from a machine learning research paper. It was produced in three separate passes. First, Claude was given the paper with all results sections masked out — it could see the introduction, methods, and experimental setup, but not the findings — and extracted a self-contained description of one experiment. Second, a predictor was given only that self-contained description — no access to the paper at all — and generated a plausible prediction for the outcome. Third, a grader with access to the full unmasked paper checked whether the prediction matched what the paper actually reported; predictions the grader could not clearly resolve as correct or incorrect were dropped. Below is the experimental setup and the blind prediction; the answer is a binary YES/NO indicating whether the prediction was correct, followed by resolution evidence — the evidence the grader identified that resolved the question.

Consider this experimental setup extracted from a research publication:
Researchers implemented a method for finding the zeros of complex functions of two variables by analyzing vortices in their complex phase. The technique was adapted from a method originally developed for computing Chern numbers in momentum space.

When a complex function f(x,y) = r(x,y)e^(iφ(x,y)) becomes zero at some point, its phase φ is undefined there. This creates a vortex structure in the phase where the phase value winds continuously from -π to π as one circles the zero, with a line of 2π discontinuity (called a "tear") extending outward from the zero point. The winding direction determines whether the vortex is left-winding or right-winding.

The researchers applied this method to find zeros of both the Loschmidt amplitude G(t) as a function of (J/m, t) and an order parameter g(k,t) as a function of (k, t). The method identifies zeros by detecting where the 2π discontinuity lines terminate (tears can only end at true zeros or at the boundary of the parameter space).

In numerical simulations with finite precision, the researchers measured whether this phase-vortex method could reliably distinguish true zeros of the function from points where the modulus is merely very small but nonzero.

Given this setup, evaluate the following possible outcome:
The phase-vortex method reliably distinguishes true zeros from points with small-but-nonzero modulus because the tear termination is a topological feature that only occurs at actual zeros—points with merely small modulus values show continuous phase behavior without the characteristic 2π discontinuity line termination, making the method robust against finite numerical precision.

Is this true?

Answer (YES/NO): YES